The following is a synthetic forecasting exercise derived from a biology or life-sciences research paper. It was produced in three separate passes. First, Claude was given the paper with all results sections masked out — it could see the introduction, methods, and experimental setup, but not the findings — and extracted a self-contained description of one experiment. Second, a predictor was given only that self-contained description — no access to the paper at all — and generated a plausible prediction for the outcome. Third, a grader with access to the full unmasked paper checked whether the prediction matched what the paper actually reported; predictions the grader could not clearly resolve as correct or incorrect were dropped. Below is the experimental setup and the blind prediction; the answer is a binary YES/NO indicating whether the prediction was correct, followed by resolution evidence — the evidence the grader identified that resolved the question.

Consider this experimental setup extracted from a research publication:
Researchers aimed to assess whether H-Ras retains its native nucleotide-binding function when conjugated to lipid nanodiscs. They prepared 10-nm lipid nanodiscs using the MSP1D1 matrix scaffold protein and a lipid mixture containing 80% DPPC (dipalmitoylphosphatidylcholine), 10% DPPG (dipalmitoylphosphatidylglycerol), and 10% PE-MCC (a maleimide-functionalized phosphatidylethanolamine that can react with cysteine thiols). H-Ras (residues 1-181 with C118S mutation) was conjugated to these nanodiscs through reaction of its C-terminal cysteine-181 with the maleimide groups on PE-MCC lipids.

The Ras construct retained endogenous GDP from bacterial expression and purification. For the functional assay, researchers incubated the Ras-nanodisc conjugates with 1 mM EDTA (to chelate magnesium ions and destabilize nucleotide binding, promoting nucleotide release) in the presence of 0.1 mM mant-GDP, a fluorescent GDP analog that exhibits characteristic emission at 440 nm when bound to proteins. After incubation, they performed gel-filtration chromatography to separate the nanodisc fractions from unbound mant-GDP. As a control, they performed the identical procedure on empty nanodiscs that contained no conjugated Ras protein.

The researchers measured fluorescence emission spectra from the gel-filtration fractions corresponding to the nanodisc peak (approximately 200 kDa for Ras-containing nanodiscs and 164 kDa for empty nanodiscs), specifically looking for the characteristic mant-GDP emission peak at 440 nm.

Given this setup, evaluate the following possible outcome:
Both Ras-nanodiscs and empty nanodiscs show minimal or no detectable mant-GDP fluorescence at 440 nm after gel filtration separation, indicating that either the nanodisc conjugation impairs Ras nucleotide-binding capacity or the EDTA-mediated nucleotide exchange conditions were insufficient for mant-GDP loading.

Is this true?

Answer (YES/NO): NO